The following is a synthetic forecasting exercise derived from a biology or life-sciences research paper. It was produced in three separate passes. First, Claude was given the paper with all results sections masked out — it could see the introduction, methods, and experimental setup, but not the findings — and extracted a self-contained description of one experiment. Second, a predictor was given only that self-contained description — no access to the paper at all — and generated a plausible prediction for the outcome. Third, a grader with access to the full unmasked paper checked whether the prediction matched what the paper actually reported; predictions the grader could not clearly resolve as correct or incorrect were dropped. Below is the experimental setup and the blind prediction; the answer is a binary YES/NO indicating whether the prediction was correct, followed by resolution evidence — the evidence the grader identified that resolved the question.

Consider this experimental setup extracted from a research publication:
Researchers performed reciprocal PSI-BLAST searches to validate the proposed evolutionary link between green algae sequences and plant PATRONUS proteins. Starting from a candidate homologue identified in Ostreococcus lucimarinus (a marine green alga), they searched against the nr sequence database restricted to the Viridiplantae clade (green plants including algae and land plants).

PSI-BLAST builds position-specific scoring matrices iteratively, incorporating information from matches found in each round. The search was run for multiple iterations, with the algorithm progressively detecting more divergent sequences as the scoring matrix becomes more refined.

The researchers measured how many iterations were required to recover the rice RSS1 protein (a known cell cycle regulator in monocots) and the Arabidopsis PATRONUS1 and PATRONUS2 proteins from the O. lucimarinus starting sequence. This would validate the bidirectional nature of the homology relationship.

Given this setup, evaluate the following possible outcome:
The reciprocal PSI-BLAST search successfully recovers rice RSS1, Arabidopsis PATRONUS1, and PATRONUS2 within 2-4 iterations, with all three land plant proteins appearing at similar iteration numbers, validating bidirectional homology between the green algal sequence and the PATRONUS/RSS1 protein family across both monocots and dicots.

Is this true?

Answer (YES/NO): NO